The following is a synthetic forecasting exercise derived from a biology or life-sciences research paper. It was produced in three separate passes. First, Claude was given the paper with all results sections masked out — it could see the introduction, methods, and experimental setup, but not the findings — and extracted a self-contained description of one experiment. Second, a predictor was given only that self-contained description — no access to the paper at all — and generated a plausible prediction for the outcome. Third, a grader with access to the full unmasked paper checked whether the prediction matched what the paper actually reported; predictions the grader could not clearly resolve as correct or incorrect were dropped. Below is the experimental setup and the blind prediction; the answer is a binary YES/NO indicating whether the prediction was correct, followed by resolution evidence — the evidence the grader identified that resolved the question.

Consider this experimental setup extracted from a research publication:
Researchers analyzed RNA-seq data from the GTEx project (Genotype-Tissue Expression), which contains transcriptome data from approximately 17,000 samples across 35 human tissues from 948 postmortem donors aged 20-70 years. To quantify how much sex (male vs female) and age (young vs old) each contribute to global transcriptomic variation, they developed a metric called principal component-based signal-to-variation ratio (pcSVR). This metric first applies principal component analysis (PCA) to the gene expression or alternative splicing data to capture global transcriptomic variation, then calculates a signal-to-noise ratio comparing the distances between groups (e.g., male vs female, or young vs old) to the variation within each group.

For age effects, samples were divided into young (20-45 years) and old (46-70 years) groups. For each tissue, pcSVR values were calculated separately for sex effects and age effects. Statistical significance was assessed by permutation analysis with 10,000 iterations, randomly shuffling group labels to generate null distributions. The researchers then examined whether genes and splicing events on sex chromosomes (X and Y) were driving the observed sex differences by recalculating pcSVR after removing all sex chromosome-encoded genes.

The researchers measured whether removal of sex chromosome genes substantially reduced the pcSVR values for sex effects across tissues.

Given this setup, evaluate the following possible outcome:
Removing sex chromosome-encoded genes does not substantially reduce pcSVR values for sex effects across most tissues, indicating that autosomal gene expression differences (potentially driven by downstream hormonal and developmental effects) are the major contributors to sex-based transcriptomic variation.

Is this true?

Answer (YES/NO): YES